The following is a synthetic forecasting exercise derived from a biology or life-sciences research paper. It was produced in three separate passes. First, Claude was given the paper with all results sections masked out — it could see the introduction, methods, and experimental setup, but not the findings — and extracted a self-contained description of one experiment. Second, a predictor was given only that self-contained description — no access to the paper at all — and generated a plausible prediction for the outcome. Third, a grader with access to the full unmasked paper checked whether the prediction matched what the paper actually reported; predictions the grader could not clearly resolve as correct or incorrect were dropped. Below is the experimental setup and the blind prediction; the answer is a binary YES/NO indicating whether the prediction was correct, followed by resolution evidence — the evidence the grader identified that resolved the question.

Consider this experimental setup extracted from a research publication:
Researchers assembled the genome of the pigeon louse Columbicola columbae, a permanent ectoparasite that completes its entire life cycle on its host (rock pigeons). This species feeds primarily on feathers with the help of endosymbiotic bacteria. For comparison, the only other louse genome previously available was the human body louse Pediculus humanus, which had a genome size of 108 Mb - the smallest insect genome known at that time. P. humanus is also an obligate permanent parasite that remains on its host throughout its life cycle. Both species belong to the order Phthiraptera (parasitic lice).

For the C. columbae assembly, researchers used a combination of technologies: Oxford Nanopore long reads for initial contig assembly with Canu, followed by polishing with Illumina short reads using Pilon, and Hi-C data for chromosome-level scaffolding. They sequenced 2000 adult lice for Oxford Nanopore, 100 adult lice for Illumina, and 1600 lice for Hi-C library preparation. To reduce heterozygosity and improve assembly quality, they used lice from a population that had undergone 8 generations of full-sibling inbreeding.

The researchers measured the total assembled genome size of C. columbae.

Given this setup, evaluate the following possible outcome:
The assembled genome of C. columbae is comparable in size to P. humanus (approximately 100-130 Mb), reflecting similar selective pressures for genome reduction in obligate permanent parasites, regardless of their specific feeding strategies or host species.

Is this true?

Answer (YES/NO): NO